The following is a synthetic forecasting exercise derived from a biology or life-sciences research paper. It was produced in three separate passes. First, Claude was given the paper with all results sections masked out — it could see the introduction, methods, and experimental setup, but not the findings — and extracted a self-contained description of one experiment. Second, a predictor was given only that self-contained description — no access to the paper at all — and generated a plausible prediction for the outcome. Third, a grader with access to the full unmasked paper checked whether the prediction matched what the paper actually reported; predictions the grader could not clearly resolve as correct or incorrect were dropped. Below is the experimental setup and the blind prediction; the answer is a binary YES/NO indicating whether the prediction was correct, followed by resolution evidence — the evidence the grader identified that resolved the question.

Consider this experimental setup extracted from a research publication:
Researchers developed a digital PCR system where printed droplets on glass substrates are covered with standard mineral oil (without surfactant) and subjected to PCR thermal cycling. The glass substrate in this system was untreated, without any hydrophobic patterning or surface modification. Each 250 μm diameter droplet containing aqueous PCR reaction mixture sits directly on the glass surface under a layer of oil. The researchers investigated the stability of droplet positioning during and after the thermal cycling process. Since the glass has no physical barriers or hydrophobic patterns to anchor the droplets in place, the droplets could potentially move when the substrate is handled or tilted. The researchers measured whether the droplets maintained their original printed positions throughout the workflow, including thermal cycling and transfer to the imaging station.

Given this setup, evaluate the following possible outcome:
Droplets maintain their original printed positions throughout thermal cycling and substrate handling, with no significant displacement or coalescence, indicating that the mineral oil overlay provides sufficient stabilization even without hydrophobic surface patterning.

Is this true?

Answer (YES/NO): NO